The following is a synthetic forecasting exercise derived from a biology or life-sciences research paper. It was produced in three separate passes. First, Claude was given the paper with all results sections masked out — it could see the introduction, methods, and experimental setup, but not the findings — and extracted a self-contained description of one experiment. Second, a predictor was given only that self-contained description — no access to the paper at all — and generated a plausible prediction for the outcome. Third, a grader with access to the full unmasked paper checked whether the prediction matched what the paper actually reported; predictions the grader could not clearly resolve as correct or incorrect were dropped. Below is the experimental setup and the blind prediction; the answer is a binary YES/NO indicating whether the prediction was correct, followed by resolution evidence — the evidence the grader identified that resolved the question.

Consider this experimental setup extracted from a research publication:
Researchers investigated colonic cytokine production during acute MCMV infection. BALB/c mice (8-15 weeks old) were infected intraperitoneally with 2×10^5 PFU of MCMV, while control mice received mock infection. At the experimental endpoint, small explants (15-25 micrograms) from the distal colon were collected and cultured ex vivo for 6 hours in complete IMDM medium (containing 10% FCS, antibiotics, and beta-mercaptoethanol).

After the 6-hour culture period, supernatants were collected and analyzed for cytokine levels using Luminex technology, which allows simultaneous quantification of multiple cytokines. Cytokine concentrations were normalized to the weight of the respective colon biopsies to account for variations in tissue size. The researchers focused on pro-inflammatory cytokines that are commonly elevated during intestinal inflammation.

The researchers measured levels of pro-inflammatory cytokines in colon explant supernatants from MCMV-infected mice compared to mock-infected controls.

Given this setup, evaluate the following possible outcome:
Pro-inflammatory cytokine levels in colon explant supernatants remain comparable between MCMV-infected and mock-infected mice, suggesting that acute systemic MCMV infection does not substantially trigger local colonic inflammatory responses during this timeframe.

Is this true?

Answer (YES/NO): NO